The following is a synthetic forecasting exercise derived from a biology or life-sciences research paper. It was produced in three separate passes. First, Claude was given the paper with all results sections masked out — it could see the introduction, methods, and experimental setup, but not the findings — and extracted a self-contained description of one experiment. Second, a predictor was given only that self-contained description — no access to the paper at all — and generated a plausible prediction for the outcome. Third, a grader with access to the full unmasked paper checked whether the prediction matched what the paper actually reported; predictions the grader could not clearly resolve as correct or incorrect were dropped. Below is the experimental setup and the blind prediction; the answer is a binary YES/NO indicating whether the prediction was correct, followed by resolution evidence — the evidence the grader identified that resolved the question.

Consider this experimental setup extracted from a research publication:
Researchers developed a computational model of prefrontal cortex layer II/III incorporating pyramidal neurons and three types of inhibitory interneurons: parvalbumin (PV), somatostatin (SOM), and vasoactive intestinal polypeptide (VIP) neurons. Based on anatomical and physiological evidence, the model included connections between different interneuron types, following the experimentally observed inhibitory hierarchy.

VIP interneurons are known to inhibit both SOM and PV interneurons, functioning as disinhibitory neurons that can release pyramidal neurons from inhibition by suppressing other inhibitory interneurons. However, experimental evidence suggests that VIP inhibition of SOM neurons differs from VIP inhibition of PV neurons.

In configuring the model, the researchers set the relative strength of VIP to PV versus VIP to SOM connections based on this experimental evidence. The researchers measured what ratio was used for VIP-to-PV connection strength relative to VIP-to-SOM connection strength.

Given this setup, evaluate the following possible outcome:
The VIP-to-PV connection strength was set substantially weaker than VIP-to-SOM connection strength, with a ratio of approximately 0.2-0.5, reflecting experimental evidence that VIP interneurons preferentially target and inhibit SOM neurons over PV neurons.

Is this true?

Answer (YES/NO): YES